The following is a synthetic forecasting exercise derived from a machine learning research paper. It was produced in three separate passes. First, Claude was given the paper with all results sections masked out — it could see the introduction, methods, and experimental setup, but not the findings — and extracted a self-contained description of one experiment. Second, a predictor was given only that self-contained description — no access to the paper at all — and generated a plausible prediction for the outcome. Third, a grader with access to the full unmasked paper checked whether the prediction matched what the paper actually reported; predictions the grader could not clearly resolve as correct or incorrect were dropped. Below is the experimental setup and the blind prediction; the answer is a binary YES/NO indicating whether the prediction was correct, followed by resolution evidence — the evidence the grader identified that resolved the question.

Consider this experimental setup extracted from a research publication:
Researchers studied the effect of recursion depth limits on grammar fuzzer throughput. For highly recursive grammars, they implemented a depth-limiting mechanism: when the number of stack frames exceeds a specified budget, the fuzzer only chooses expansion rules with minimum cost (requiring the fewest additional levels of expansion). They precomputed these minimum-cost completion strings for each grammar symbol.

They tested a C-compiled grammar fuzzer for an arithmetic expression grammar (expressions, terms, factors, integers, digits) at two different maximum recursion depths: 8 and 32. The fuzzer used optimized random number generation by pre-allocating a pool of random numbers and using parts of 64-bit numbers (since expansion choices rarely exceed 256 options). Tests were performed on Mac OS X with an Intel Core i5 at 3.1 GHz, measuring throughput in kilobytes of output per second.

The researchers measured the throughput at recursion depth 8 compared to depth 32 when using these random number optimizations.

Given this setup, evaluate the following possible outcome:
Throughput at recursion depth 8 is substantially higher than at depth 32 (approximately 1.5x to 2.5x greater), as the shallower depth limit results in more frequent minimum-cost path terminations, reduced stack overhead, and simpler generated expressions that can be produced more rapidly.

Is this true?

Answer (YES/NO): NO